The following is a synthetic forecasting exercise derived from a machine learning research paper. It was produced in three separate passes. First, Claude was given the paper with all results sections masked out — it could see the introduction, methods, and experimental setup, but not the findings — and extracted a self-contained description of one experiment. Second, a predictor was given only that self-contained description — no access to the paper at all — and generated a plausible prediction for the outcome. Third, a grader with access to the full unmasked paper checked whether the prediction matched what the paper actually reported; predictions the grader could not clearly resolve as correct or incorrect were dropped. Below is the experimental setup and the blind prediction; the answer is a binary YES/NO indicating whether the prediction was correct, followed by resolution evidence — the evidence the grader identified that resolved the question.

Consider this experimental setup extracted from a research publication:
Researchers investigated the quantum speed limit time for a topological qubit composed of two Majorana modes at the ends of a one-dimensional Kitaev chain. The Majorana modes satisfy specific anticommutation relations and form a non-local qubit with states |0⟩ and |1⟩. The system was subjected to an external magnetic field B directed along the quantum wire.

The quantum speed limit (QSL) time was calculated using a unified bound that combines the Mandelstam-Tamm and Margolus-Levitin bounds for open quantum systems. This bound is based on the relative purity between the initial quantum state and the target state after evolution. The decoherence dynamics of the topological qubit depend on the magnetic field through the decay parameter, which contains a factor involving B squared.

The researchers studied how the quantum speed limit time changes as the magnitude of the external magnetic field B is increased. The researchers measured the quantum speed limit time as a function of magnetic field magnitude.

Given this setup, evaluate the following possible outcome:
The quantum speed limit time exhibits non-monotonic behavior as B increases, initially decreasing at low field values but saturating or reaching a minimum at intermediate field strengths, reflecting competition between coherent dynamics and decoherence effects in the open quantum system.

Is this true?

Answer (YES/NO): NO